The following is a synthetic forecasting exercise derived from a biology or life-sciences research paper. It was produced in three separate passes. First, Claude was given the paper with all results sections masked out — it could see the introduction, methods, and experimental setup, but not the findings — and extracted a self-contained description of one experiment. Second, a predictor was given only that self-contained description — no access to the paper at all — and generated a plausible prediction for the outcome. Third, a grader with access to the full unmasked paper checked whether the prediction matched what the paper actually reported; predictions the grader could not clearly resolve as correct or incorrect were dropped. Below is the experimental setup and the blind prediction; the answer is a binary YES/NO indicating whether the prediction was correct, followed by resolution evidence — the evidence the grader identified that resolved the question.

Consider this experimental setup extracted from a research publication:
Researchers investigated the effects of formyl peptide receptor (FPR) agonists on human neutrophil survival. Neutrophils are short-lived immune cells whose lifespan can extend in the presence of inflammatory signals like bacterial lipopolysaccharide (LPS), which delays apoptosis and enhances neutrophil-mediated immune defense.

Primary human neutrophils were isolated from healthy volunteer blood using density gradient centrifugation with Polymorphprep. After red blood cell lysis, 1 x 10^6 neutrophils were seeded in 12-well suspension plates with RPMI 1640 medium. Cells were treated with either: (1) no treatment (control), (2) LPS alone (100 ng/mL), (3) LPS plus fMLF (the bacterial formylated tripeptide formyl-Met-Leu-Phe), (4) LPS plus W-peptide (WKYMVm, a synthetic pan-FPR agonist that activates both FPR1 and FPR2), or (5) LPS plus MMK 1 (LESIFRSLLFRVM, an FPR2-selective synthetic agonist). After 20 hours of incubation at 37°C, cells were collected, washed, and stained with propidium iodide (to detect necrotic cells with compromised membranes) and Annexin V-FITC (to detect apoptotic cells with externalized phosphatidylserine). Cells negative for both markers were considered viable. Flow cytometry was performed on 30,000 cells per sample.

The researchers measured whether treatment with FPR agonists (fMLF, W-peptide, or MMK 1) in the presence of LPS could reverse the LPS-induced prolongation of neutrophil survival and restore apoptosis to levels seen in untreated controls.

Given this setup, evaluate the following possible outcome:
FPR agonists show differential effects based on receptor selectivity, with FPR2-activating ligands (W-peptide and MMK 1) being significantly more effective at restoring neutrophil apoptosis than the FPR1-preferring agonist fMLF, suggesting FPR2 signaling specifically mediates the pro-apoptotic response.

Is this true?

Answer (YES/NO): NO